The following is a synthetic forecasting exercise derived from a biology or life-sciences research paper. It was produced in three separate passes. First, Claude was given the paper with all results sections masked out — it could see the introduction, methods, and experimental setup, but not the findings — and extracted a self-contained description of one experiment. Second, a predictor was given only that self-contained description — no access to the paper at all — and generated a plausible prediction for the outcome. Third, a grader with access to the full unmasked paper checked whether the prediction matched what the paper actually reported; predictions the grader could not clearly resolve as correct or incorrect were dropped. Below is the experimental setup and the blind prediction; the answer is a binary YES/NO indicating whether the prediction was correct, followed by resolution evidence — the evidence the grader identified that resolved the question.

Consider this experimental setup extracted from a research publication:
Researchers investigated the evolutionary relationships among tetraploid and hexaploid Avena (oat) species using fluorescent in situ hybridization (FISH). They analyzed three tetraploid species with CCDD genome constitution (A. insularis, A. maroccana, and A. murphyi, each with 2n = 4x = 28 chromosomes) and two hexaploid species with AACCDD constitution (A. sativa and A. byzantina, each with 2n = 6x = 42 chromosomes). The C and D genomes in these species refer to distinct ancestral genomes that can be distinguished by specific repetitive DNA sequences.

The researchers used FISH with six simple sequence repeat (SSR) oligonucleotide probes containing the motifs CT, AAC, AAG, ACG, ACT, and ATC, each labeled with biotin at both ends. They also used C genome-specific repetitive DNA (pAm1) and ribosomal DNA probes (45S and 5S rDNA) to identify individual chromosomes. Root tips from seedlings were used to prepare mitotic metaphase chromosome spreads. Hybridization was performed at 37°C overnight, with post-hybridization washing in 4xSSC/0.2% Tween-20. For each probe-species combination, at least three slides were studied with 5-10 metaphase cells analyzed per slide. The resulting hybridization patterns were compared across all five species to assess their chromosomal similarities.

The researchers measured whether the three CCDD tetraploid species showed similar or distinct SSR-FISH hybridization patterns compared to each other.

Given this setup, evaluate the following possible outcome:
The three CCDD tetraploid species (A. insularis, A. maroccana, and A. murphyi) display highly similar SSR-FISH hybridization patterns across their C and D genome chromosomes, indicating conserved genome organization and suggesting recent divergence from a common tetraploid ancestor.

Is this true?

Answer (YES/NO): NO